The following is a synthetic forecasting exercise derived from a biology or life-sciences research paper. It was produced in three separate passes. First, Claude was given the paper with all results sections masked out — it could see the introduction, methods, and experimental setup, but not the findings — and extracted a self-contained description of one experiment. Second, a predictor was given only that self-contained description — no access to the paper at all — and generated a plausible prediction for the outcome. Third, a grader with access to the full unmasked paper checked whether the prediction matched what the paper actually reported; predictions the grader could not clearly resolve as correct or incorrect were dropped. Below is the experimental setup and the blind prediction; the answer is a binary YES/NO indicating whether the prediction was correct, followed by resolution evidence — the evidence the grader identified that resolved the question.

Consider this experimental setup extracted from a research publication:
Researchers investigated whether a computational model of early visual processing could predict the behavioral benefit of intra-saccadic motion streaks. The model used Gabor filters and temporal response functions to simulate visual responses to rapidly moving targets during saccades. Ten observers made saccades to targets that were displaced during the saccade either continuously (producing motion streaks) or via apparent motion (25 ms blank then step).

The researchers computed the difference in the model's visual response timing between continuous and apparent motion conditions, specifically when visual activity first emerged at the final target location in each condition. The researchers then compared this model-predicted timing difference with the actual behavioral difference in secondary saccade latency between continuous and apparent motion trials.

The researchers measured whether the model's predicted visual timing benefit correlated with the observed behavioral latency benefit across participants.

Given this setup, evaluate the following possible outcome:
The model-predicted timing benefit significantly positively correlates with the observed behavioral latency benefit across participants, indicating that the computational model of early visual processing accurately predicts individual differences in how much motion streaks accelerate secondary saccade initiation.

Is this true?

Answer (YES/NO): YES